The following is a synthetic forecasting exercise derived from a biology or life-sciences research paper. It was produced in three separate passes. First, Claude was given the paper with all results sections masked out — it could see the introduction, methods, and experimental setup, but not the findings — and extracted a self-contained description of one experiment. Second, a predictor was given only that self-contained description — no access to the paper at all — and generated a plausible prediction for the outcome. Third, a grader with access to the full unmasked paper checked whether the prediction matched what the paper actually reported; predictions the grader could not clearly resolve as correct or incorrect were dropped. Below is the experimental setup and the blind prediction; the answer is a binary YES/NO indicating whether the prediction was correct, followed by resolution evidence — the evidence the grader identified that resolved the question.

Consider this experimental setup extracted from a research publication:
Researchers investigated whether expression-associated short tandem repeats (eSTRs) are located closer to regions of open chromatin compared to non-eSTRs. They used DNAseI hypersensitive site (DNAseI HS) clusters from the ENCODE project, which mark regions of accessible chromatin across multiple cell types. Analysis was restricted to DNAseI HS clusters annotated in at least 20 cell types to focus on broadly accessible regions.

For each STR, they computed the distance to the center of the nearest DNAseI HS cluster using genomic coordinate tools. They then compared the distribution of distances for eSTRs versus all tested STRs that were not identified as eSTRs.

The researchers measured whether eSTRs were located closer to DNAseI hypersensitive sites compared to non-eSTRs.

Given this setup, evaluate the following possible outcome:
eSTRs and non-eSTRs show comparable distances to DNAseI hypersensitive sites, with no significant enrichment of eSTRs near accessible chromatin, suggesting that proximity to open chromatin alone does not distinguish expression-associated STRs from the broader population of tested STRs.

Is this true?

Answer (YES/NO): NO